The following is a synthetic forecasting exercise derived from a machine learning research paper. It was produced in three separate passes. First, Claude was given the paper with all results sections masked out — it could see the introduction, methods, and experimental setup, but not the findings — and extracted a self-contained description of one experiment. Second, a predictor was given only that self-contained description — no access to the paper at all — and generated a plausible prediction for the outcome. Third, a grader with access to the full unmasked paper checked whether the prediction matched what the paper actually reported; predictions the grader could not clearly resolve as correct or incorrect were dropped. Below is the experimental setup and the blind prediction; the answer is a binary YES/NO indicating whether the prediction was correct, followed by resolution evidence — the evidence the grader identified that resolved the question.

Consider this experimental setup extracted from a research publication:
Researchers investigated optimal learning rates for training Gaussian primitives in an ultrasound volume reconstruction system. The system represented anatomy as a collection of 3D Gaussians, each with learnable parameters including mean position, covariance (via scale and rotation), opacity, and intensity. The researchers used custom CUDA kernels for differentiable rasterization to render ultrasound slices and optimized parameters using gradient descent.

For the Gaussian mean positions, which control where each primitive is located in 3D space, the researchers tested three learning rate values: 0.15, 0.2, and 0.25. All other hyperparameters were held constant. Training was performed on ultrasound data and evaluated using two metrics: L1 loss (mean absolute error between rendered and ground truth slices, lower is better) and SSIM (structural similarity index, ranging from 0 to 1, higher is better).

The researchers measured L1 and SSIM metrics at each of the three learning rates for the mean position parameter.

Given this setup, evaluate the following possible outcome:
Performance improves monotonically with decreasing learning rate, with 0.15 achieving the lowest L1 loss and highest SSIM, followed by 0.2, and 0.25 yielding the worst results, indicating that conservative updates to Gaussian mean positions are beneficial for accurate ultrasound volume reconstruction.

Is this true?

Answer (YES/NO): NO